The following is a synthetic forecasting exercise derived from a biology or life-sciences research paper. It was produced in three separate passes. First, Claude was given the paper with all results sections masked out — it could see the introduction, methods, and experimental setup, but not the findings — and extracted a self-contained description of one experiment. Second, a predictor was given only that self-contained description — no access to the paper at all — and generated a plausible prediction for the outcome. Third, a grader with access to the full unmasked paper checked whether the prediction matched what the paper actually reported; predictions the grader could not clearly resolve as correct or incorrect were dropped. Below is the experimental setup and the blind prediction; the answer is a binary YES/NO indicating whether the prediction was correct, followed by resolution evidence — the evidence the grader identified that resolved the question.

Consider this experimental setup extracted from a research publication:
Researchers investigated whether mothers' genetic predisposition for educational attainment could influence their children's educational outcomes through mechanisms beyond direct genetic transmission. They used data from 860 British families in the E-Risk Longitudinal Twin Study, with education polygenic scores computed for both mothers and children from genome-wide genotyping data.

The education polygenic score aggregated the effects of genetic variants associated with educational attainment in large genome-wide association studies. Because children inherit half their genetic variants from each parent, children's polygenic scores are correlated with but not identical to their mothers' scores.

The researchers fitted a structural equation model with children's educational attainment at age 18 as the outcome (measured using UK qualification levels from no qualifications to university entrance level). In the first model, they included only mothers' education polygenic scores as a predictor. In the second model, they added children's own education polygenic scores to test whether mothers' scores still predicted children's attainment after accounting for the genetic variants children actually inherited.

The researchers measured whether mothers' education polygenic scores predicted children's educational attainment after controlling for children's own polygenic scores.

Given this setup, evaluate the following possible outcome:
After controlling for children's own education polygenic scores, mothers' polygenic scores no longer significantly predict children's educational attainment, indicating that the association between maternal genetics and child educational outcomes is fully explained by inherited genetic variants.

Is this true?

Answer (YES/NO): NO